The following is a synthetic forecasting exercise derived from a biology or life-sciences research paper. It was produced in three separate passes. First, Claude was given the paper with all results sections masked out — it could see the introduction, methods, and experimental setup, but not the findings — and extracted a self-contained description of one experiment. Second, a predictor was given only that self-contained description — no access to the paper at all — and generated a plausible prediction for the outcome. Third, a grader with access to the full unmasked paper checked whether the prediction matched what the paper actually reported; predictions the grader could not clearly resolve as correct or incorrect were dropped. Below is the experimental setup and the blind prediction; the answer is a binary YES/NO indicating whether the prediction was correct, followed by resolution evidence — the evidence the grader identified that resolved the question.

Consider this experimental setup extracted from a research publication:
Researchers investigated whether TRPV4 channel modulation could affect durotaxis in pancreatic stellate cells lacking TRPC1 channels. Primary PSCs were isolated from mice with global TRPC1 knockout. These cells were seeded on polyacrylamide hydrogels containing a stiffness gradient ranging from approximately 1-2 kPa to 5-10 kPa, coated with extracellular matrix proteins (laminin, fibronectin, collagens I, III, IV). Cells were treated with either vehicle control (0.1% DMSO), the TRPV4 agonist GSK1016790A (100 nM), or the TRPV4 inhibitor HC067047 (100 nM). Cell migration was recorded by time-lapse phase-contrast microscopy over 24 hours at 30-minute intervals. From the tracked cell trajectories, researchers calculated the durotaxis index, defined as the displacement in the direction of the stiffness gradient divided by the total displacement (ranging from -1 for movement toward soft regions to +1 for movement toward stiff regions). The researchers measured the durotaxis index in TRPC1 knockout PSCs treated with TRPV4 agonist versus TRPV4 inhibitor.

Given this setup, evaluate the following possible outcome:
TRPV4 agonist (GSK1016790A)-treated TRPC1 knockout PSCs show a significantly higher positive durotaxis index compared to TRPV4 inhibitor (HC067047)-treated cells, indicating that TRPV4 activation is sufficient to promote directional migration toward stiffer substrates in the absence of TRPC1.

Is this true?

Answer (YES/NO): NO